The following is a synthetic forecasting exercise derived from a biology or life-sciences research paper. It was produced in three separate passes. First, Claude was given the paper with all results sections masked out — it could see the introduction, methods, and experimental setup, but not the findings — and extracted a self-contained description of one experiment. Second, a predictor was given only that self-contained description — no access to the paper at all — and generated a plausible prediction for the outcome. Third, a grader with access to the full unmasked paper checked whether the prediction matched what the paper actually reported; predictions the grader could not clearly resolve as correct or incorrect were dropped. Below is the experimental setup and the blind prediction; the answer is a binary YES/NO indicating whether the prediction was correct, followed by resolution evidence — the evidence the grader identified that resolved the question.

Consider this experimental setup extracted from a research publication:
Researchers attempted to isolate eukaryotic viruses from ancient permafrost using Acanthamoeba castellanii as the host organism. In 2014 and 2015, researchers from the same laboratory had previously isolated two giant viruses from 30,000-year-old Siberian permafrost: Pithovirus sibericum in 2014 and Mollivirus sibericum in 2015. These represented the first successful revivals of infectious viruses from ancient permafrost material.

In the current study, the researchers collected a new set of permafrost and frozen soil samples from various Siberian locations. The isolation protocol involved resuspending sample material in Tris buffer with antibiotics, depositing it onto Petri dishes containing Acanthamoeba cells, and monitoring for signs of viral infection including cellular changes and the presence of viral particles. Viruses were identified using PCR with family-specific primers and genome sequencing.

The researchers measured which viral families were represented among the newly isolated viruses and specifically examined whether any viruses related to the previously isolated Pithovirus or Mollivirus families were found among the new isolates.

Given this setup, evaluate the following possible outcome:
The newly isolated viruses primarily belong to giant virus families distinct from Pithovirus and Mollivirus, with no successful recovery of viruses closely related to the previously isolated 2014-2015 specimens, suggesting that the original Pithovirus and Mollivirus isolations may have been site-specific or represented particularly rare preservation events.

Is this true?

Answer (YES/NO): NO